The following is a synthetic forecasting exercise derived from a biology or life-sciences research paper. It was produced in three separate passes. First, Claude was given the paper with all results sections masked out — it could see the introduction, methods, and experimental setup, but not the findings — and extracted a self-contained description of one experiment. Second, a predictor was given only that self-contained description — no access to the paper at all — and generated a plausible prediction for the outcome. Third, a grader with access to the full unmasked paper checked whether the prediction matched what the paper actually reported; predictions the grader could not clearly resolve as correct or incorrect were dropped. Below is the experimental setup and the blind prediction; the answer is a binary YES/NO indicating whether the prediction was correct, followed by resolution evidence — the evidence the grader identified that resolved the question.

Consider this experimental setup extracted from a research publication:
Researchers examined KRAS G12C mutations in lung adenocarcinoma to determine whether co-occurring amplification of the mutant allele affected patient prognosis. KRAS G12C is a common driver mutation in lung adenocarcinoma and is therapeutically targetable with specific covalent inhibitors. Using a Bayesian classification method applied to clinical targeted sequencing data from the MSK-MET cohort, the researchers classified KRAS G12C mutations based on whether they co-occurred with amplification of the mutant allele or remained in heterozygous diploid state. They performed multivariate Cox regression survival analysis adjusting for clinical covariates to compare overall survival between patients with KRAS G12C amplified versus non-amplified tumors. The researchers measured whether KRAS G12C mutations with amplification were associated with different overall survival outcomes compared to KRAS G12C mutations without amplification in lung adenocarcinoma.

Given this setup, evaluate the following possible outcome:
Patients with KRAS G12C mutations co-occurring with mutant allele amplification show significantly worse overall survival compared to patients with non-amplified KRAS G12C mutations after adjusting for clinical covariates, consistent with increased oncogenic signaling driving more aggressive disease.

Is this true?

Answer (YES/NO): YES